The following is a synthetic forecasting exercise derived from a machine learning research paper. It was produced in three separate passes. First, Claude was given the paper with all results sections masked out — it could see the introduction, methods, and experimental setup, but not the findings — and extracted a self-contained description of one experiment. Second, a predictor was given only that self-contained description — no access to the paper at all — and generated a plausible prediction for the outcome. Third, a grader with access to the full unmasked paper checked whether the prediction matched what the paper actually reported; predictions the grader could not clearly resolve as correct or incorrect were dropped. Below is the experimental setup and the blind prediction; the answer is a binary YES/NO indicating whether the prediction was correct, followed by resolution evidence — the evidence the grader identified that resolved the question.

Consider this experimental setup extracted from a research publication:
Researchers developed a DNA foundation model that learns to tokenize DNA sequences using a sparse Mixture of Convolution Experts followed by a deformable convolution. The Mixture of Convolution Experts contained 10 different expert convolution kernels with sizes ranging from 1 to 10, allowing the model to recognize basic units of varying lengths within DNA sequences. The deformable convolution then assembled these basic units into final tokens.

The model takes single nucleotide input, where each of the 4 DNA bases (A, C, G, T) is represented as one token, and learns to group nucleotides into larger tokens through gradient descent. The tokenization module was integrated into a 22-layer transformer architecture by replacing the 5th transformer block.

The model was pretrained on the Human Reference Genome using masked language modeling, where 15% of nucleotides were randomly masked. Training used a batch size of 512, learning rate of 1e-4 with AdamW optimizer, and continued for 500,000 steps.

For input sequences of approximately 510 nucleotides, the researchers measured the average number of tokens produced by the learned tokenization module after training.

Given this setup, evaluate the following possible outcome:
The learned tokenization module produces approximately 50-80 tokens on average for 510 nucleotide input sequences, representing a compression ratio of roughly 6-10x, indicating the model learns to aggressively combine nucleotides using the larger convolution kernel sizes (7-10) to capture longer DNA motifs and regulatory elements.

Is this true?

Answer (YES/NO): NO